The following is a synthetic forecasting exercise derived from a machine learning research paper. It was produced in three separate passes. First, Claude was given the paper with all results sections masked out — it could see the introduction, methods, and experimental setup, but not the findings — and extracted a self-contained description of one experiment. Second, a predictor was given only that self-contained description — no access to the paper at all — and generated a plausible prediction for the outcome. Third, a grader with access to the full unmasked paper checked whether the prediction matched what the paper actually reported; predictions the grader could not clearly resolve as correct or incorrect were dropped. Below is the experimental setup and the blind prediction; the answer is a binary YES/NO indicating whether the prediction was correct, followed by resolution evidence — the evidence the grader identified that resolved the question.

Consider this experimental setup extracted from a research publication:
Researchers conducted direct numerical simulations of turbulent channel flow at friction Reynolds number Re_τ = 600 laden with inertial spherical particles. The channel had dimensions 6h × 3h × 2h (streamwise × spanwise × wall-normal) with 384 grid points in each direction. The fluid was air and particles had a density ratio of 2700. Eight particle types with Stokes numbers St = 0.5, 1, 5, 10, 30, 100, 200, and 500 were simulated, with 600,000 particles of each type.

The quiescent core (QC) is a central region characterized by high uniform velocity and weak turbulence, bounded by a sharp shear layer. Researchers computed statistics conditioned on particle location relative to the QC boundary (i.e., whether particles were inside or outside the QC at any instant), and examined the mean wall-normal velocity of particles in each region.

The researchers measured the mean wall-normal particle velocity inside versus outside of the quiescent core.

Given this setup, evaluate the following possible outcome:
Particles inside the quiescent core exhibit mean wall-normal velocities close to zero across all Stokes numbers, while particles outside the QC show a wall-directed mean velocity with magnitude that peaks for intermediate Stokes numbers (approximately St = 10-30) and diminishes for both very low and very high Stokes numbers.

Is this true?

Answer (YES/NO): NO